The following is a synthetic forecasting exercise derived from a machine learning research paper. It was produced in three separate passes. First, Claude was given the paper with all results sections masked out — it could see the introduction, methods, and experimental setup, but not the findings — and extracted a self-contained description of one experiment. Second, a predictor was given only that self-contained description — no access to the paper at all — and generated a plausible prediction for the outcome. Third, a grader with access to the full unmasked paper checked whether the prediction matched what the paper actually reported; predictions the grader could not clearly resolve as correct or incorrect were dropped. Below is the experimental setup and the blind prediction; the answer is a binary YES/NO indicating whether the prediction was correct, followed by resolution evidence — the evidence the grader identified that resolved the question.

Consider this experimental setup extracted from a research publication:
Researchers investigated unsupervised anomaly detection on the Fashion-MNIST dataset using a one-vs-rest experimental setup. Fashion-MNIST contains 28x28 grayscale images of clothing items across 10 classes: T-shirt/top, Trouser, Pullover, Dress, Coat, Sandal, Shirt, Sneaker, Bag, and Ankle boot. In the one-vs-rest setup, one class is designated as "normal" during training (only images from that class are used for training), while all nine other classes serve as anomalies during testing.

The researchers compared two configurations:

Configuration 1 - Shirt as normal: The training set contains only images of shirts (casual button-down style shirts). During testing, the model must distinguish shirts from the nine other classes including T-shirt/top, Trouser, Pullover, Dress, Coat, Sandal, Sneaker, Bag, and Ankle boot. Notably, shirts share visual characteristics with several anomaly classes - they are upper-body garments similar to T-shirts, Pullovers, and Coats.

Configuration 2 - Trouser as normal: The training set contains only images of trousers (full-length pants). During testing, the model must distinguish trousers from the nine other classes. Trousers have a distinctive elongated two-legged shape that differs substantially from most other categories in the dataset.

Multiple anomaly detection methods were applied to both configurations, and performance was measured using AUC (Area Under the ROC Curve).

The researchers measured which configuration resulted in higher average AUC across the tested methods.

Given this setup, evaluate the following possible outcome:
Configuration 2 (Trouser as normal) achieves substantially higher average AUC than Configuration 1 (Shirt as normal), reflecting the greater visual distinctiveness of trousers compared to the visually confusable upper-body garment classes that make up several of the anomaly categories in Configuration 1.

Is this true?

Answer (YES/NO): YES